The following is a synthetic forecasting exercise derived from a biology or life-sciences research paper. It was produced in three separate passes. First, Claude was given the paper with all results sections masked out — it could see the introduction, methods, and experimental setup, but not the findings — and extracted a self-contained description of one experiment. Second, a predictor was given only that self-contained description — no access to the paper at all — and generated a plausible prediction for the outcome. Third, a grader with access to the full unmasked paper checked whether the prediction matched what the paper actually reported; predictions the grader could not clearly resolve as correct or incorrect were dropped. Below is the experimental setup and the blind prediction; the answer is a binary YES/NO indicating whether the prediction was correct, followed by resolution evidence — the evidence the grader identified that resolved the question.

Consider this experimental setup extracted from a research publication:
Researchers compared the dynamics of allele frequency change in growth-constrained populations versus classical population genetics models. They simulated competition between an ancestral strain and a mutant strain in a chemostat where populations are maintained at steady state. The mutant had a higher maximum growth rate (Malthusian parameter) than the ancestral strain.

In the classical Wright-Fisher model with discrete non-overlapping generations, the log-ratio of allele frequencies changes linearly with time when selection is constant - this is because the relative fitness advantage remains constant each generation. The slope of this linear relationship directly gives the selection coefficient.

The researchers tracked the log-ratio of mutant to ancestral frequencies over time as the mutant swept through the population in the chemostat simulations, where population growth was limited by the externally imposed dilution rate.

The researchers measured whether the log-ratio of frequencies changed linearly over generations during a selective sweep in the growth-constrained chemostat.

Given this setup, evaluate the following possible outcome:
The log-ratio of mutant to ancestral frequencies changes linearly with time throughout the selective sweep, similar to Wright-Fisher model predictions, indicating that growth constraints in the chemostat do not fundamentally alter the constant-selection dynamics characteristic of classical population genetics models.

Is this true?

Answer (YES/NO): NO